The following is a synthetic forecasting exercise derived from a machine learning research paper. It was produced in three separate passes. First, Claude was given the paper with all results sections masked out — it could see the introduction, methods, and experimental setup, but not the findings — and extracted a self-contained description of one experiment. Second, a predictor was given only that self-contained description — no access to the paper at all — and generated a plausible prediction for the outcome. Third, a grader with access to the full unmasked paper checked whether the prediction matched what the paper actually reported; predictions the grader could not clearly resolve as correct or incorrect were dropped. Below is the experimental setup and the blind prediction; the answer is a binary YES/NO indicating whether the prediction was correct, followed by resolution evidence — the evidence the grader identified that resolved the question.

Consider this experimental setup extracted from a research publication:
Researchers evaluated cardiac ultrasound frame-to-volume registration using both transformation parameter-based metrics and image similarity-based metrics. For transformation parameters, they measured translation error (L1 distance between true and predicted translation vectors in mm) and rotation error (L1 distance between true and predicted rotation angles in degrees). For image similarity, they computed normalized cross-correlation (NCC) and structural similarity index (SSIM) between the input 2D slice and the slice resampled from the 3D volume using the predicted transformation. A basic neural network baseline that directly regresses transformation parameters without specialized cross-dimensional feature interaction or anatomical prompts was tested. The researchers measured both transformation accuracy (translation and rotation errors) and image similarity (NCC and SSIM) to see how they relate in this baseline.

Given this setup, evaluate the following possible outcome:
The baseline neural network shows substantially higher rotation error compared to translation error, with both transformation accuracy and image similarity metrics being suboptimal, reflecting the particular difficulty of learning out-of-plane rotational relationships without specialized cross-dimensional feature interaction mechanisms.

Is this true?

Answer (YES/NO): NO